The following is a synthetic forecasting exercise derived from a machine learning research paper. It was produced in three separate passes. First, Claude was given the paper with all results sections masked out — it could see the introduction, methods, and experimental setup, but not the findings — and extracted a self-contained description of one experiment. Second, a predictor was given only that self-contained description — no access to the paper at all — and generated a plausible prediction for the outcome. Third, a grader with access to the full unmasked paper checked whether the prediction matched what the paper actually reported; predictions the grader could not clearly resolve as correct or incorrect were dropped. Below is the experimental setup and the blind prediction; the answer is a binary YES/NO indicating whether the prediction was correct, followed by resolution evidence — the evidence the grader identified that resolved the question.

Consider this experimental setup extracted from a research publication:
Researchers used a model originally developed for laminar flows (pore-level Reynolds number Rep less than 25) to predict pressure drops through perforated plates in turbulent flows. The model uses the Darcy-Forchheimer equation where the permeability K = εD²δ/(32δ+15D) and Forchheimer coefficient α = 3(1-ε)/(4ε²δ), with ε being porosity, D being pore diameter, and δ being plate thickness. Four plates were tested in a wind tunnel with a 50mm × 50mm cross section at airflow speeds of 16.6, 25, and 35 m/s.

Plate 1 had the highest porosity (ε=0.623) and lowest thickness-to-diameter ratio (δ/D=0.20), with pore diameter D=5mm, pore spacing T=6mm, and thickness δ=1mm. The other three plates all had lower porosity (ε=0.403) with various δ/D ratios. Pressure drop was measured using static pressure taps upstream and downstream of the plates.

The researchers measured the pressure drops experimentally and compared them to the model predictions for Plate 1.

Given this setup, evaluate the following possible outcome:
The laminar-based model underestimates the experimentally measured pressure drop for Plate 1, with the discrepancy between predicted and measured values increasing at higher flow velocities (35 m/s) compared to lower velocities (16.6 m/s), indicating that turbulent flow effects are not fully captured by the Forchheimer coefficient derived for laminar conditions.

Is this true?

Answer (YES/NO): NO